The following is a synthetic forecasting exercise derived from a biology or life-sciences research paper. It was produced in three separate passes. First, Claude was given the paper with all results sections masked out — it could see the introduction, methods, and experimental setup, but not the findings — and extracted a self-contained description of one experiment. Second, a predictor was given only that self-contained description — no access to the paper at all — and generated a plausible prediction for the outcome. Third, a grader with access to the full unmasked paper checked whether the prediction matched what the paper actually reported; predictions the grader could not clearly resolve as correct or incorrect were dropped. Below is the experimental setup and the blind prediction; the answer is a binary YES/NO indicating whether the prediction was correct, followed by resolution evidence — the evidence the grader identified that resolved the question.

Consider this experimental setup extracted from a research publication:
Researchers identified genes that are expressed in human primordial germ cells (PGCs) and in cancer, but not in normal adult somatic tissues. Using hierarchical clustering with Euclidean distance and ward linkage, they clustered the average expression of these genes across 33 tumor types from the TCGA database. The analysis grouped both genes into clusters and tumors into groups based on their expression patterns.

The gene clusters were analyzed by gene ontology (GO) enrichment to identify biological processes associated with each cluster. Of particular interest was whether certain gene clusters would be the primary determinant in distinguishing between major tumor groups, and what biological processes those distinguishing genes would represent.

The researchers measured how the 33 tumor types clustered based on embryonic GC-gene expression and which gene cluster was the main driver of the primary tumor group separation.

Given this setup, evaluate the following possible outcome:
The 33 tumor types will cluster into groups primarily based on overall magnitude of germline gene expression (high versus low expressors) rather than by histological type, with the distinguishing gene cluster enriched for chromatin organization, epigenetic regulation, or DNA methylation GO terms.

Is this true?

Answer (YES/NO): NO